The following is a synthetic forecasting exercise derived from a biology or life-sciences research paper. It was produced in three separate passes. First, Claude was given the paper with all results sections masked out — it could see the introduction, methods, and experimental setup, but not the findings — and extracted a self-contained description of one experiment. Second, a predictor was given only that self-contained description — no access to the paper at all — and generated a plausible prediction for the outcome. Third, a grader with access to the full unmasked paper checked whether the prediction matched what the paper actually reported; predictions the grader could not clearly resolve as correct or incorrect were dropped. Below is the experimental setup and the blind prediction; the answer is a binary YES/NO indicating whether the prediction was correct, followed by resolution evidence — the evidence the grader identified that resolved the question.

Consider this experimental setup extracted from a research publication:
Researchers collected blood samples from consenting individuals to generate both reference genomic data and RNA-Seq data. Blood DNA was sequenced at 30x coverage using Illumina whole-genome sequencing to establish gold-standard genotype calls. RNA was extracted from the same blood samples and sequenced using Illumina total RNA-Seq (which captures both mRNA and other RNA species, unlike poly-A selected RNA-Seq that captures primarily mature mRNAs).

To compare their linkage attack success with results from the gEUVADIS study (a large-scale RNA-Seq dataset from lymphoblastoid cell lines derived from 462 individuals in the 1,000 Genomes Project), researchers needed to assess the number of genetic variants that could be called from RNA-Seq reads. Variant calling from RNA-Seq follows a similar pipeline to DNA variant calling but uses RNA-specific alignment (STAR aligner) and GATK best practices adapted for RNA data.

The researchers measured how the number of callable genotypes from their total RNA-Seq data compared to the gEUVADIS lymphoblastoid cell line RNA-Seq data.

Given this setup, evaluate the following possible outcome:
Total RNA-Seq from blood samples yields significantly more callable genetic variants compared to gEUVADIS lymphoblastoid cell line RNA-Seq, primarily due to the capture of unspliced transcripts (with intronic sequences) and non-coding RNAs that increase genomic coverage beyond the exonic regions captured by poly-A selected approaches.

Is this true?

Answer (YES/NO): NO